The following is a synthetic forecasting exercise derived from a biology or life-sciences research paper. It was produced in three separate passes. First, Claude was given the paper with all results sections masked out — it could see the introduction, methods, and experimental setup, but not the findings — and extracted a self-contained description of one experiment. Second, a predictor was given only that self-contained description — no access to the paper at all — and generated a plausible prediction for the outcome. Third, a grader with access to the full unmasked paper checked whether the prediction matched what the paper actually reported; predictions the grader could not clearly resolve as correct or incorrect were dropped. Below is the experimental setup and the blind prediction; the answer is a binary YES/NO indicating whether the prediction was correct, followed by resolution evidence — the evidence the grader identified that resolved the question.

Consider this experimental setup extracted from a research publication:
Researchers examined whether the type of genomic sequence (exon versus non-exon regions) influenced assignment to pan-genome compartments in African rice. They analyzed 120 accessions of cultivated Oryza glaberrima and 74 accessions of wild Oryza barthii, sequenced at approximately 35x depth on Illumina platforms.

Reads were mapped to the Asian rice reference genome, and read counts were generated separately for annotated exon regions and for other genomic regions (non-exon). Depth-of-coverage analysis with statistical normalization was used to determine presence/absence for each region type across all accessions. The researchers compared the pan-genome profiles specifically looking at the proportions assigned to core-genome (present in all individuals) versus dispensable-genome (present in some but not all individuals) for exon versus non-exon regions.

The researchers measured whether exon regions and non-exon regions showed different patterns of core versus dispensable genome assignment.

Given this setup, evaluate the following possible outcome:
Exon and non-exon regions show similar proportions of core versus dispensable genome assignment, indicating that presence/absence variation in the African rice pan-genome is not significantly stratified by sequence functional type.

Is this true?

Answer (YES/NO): YES